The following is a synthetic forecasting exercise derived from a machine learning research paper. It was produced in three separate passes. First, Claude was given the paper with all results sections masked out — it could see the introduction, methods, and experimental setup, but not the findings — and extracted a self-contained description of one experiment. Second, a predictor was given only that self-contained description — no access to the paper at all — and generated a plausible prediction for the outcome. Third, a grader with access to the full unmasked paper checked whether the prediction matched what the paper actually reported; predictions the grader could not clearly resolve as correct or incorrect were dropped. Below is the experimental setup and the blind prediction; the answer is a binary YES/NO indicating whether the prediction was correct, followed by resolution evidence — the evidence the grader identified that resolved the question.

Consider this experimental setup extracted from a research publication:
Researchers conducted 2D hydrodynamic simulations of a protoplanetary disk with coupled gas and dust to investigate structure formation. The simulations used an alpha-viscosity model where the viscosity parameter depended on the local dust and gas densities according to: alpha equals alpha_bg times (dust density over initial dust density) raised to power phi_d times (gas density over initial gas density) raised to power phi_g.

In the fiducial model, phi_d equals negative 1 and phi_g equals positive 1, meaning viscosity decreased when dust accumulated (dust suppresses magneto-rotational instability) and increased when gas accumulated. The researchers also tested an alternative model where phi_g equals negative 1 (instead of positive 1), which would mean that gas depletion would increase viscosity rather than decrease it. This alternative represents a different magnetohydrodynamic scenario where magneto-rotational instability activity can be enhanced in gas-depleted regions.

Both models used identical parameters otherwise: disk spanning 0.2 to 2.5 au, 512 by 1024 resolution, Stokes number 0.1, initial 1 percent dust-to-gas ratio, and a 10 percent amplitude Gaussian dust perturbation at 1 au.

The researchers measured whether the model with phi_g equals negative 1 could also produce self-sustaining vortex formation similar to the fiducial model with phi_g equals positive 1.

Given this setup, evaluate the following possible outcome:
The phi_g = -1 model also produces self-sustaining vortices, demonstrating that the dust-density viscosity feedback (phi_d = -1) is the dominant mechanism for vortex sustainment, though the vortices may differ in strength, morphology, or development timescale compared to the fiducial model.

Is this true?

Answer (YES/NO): YES